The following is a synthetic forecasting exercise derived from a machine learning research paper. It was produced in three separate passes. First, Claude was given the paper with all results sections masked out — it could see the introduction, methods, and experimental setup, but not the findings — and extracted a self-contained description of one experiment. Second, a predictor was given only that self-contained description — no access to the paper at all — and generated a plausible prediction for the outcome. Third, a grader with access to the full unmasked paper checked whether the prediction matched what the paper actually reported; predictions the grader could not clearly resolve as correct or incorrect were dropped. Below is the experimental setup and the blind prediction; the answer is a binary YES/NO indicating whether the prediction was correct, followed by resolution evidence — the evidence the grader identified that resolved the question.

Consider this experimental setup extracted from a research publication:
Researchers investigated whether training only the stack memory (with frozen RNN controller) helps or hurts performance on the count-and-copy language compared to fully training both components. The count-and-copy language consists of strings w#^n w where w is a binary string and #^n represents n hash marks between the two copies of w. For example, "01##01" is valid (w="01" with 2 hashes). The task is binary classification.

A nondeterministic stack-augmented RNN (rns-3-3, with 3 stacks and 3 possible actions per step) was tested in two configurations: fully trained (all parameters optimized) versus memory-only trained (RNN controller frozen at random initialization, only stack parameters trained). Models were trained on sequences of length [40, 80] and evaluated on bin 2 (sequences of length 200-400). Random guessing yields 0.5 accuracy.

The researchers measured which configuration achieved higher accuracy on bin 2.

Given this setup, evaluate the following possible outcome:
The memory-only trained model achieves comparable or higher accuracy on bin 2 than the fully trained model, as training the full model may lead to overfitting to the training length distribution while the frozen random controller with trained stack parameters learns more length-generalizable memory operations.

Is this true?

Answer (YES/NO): NO